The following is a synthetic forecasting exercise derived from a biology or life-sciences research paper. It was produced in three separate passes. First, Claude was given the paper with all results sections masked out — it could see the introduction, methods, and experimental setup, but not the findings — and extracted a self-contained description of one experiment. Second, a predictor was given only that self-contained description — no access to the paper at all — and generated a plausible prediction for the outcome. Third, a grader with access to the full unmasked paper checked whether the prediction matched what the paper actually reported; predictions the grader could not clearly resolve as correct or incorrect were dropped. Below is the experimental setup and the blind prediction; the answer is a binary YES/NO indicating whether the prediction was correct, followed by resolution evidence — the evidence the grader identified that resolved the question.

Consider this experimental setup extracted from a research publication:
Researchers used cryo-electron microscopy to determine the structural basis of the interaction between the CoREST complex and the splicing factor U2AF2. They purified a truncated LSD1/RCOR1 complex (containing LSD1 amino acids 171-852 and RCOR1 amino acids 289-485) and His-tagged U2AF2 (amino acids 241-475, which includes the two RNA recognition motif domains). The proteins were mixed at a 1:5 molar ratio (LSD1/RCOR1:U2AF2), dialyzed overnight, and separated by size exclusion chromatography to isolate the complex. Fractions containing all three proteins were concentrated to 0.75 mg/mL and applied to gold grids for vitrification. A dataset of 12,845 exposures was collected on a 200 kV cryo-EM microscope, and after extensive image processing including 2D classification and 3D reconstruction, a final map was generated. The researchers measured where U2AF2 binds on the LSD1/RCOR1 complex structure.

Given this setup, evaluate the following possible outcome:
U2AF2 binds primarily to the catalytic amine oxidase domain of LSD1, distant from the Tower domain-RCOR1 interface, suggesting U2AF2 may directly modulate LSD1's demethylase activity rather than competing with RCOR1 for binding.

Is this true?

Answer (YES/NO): NO